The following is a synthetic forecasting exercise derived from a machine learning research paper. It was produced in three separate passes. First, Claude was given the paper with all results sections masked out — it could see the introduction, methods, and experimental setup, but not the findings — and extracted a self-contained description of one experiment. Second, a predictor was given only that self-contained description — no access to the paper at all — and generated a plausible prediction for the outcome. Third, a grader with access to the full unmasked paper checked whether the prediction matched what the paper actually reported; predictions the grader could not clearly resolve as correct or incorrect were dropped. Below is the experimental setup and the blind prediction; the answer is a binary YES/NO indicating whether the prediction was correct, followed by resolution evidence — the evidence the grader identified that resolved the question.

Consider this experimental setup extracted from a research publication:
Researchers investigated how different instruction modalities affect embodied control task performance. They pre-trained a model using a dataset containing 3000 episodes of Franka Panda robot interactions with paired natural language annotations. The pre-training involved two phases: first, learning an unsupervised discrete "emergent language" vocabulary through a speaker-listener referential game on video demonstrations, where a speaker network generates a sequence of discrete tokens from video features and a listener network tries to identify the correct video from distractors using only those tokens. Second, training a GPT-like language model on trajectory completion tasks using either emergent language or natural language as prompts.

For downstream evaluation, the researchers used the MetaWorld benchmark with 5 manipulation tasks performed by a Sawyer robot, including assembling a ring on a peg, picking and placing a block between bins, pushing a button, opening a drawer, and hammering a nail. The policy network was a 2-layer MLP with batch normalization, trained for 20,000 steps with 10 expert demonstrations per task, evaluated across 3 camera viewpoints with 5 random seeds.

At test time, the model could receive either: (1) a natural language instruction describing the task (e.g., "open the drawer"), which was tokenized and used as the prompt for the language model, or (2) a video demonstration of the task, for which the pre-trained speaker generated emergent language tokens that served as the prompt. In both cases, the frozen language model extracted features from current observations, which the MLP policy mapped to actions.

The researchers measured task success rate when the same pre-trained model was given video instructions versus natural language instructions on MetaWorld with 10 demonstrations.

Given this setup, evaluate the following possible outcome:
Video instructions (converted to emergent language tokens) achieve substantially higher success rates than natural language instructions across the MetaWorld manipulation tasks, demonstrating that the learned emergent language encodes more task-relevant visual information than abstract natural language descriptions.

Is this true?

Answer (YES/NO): NO